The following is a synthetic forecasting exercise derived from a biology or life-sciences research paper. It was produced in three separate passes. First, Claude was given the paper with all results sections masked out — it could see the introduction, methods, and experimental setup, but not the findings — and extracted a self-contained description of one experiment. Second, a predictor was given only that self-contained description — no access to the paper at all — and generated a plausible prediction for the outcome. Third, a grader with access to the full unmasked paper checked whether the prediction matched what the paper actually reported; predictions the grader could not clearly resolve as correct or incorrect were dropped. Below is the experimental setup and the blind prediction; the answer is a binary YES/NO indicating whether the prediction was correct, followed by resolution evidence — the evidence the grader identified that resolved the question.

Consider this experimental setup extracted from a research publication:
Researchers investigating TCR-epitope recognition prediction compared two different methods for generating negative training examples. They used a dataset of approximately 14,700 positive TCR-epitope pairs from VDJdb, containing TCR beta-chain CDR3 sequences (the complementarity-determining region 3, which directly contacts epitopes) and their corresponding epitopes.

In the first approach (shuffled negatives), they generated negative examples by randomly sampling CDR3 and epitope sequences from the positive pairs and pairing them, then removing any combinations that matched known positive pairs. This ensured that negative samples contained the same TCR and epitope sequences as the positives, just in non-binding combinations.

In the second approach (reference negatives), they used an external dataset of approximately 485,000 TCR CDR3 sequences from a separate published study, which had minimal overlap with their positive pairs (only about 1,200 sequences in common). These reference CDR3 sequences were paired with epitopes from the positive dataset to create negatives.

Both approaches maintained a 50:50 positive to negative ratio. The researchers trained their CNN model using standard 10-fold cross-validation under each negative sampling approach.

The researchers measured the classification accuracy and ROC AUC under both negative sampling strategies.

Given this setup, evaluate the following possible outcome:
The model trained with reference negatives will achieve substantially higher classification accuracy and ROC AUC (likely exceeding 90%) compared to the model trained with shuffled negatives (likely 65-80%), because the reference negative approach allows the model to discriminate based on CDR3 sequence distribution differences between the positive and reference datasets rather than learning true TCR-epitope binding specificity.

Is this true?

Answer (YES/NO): NO